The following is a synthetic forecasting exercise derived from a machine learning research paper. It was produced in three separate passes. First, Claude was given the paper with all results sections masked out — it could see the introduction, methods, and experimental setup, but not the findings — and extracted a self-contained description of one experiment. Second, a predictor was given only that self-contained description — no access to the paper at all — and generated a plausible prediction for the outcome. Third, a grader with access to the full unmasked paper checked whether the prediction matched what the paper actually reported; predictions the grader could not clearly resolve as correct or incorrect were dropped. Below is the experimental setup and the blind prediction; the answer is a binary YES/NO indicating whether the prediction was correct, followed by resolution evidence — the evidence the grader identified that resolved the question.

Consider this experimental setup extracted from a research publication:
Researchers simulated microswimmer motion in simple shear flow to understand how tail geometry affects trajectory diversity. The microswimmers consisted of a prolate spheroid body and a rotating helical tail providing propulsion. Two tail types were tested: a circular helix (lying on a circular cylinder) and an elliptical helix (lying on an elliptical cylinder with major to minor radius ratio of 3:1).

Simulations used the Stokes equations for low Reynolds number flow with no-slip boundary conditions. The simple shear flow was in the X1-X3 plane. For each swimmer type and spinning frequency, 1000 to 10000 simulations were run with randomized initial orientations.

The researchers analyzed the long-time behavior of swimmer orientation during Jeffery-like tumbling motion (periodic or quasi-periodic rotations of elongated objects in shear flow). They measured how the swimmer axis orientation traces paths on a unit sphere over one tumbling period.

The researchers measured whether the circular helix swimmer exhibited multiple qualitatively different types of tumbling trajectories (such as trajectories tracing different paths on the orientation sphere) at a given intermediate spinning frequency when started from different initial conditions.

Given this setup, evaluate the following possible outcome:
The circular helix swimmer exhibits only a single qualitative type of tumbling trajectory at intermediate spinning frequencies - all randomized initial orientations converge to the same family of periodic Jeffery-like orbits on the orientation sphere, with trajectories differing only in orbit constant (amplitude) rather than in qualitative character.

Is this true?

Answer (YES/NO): NO